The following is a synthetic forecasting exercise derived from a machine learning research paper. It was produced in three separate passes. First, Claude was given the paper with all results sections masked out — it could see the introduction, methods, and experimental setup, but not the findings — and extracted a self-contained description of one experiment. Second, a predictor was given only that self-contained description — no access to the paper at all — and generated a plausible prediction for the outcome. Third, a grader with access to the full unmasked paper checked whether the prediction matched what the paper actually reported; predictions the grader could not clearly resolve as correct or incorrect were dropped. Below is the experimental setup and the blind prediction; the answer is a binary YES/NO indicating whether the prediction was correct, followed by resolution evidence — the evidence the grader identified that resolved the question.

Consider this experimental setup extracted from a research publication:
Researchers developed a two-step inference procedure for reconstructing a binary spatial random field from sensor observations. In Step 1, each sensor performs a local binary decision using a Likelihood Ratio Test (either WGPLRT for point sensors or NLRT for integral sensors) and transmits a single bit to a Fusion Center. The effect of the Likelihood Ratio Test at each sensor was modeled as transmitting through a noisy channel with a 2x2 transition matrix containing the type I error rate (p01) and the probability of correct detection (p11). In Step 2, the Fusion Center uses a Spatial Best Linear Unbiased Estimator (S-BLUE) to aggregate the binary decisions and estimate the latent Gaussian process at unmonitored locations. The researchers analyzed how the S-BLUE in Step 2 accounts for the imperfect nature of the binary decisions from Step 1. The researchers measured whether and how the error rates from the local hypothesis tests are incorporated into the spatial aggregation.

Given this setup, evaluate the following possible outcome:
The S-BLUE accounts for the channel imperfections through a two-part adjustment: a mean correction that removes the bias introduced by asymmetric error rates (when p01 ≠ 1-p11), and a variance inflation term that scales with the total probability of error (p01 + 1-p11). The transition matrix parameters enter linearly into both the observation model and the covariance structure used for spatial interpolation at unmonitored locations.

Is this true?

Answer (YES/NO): NO